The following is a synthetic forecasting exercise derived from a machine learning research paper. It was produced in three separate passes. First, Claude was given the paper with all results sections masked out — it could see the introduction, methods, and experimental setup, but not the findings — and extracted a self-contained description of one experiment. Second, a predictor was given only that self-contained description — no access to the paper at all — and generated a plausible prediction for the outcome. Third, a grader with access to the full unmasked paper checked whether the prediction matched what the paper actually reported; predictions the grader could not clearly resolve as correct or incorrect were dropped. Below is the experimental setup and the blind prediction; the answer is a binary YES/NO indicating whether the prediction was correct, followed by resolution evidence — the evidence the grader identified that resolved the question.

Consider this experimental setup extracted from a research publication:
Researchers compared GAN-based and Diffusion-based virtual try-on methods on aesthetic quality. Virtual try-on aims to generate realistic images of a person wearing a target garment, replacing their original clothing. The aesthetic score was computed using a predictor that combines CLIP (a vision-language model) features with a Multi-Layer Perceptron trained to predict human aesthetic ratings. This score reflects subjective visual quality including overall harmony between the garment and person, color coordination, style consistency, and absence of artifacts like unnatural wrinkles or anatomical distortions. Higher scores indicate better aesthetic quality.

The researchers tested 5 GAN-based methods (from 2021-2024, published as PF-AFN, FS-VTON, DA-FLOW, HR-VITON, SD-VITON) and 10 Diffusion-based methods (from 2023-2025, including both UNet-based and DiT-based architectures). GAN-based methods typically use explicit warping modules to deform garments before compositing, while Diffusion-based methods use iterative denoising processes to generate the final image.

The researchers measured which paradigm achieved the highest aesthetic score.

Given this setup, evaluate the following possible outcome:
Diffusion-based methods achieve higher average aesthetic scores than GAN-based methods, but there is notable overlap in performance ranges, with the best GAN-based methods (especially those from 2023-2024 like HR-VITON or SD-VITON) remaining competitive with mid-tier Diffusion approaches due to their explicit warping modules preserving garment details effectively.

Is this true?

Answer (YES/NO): NO